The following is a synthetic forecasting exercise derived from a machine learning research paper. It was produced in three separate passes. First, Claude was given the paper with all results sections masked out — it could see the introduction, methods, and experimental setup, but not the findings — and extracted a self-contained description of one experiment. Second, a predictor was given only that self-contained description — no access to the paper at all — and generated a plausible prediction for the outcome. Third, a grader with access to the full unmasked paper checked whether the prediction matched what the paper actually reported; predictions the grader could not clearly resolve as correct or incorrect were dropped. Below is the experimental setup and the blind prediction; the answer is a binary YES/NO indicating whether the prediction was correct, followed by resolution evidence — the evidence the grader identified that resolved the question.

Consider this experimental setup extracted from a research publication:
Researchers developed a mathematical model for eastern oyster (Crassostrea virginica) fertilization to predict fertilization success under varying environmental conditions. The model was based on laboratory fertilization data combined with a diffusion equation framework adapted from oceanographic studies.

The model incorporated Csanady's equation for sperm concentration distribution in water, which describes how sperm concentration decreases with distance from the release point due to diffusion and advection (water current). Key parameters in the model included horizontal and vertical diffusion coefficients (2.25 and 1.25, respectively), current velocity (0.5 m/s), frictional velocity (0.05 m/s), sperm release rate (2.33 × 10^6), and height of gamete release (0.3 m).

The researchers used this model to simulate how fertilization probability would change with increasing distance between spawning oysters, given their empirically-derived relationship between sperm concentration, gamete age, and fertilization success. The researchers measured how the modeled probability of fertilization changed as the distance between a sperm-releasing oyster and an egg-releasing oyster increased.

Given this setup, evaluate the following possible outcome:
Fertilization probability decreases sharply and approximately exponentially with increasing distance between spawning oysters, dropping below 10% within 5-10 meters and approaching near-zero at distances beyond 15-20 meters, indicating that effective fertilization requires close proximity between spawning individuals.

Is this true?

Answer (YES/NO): NO